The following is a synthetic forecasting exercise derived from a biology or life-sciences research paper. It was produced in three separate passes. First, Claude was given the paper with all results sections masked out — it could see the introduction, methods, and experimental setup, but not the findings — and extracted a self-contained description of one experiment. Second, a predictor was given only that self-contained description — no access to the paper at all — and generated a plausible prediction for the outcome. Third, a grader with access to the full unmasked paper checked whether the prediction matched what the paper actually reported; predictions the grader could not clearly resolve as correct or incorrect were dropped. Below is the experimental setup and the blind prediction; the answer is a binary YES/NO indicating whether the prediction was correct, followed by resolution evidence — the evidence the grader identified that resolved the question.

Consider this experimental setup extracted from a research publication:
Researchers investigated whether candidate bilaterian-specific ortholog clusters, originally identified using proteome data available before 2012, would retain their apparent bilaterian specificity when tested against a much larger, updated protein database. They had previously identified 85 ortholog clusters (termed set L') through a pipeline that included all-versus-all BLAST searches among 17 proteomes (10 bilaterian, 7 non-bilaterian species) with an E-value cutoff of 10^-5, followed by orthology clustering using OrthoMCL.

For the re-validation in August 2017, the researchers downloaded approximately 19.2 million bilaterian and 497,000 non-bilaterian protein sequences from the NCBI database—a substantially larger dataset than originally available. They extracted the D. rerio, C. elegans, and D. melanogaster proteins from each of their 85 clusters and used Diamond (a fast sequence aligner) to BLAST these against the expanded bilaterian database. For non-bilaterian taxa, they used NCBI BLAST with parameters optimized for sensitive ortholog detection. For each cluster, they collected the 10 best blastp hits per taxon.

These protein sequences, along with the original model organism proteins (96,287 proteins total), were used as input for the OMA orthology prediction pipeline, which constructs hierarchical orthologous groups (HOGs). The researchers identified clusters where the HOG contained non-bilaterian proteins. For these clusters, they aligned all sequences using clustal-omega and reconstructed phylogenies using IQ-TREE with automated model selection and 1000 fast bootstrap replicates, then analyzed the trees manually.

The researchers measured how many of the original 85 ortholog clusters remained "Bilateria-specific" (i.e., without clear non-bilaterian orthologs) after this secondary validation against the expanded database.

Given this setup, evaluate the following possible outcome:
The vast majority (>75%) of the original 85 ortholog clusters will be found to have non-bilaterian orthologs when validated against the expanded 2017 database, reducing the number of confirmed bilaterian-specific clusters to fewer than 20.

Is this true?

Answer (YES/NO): NO